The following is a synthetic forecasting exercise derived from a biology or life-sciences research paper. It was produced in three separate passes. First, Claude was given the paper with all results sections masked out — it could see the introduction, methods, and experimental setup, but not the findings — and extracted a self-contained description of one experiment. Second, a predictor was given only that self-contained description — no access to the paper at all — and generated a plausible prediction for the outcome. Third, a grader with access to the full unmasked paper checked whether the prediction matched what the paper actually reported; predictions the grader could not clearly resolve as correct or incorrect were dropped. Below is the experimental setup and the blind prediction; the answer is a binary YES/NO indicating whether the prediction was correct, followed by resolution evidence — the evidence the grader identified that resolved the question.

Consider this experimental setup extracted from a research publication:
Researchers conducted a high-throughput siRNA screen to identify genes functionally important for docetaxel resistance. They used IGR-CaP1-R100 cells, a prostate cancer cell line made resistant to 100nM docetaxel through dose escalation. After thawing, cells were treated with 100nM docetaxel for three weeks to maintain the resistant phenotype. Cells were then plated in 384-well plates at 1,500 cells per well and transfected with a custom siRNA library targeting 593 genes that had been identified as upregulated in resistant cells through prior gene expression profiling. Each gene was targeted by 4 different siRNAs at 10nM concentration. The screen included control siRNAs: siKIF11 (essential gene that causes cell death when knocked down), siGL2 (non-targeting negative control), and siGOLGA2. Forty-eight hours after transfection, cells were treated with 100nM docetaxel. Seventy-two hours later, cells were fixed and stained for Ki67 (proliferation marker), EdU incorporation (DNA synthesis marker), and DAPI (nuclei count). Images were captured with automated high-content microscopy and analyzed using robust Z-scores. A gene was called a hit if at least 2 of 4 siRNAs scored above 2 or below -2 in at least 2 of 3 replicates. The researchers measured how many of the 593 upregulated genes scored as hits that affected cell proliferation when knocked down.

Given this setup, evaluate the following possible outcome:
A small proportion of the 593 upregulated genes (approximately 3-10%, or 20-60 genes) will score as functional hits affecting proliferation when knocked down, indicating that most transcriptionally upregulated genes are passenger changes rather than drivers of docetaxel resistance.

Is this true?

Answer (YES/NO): YES